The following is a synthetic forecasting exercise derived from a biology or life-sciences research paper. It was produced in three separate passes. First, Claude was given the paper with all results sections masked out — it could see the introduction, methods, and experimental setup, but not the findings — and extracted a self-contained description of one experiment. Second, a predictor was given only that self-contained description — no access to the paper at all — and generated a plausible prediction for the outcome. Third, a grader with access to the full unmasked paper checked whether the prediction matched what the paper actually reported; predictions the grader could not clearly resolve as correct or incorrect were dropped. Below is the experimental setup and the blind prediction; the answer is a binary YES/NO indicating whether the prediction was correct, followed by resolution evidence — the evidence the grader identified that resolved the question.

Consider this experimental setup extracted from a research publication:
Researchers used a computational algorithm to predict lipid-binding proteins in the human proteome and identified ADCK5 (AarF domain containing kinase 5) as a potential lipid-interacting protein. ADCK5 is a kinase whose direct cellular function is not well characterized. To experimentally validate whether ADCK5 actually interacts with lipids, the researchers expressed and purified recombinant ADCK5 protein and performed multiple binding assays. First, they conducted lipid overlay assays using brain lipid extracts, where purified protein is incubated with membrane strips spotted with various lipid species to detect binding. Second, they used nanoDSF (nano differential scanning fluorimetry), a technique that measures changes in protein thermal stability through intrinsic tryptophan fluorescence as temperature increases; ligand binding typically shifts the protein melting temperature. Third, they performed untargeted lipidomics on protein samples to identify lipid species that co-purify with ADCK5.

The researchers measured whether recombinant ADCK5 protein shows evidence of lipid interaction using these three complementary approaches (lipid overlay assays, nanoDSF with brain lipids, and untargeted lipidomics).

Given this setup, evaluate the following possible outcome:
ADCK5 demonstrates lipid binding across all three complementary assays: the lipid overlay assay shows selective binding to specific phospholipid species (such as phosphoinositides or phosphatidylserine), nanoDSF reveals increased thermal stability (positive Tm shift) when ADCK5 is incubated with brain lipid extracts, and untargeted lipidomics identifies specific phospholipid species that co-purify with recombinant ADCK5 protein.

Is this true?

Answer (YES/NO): NO